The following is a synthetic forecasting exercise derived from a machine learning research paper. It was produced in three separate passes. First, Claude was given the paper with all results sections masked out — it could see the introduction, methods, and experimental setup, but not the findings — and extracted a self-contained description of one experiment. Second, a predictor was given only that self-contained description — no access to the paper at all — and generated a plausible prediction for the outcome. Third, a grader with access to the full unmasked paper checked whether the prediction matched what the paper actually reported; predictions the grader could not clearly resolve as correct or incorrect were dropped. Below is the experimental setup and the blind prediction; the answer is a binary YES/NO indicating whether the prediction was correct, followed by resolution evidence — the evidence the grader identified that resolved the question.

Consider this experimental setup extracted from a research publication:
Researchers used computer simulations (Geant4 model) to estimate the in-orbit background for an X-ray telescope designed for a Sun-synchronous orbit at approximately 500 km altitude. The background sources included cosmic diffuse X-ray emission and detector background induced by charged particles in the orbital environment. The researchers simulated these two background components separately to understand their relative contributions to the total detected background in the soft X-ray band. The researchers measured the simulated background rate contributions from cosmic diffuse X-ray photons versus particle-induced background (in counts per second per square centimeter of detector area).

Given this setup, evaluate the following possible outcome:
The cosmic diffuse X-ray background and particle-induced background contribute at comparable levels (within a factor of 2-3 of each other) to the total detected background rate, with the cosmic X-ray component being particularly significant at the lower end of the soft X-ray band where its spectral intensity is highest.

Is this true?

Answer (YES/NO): YES